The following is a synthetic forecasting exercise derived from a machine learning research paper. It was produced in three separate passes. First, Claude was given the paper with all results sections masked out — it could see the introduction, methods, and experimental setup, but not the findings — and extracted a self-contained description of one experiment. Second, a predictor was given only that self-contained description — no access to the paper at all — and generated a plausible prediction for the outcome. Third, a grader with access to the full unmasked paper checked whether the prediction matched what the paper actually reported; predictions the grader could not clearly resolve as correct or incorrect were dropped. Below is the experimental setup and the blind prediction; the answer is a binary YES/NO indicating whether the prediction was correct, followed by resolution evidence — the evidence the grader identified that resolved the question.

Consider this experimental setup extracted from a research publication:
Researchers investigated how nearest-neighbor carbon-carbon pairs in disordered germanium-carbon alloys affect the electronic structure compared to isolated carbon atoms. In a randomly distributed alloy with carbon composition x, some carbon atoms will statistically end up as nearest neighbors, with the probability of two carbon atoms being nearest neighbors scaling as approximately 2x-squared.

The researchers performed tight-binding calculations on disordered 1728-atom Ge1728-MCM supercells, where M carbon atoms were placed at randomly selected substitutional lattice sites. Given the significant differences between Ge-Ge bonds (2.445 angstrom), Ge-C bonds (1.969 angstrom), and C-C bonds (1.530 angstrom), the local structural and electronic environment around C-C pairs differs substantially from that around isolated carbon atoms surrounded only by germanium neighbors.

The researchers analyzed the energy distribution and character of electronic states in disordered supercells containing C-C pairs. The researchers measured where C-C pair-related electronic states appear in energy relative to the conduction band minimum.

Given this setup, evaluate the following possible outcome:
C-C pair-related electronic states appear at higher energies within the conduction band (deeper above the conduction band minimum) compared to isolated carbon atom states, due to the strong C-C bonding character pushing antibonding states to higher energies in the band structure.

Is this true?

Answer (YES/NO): NO